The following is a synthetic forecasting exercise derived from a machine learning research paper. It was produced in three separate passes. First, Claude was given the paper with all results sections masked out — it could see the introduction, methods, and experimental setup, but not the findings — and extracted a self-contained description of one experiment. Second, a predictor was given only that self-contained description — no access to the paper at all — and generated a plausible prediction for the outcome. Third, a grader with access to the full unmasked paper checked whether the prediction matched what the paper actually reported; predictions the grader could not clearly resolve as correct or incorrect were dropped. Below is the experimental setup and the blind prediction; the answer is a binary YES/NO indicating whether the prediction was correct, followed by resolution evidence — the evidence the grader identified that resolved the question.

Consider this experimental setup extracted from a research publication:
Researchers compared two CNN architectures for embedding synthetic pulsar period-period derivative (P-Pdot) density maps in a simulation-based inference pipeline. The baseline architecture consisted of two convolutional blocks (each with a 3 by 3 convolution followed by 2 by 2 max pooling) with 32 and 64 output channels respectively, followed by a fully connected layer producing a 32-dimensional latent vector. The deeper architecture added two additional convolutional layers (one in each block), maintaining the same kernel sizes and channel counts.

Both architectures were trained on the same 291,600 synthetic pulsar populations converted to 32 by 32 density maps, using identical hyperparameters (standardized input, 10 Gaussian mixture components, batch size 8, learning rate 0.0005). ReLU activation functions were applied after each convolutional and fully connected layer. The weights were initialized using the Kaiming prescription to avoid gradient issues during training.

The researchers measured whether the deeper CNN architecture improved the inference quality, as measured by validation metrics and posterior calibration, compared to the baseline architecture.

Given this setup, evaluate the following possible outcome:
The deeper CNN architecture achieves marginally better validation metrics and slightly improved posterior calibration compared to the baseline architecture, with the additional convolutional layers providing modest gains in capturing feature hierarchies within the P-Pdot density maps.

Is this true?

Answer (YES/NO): NO